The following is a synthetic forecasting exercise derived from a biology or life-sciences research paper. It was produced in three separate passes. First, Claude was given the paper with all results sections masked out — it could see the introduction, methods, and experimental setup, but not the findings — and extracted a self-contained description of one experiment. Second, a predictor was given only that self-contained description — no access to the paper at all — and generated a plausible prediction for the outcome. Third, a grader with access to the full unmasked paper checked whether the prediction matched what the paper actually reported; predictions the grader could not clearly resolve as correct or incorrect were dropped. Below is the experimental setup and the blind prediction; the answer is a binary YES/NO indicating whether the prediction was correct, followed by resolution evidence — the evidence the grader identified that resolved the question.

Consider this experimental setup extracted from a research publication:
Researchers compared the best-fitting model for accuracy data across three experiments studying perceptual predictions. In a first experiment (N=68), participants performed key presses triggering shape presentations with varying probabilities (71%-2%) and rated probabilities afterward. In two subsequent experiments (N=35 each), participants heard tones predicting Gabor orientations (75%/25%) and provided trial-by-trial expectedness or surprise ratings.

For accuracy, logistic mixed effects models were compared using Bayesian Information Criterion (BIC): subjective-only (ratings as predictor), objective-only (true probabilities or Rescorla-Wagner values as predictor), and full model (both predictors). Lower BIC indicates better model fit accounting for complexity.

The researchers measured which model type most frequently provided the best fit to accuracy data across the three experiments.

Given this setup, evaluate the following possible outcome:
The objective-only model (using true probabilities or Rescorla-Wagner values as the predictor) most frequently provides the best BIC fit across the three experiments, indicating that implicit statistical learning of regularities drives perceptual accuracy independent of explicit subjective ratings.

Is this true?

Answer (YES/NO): NO